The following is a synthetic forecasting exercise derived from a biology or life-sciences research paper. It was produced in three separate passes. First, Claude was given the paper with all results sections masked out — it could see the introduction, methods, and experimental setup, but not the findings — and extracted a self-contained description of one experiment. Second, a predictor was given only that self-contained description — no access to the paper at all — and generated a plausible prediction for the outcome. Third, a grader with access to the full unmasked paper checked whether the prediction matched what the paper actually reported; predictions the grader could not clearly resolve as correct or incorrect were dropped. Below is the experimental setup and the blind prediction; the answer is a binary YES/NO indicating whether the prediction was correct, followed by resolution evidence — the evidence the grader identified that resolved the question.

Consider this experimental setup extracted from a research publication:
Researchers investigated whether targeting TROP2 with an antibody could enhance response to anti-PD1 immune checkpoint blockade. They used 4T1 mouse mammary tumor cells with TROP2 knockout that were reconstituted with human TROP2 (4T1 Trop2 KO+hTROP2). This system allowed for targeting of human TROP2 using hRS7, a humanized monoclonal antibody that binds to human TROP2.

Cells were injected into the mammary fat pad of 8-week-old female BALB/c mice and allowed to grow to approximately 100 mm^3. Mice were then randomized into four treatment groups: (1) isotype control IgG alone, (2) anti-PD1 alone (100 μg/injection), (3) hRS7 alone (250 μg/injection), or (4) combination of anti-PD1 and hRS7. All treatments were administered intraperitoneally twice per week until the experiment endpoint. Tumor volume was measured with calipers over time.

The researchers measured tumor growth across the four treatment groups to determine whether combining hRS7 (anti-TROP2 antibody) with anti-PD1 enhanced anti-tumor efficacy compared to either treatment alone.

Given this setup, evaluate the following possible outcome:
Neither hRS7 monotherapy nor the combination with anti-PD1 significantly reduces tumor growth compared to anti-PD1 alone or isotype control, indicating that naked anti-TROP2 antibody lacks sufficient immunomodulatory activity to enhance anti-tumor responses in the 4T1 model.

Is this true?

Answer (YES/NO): NO